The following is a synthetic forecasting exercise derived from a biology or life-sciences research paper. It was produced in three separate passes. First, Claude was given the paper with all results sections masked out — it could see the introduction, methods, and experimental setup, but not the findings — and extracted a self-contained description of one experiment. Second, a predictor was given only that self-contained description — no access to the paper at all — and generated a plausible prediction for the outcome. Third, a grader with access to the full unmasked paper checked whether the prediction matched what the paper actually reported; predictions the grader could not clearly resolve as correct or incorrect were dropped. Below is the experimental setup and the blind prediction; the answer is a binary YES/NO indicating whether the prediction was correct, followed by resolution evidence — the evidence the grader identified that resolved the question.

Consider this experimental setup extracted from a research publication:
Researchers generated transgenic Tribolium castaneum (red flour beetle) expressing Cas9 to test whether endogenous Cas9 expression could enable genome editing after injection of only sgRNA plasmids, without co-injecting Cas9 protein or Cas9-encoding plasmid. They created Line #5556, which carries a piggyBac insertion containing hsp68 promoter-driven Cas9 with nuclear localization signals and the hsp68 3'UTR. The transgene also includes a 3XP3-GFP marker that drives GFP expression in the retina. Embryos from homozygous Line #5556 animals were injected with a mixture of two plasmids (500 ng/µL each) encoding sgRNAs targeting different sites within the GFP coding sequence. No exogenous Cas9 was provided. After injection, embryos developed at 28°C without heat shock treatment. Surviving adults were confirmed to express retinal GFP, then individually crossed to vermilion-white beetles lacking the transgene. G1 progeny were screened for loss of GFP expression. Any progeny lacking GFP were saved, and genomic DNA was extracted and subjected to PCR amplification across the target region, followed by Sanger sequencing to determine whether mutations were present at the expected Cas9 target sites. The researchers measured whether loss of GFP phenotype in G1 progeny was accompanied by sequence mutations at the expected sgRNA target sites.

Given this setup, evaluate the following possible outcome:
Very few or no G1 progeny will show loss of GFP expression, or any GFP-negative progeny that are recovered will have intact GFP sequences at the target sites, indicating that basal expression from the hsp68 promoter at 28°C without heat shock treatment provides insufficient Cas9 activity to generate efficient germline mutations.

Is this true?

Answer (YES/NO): NO